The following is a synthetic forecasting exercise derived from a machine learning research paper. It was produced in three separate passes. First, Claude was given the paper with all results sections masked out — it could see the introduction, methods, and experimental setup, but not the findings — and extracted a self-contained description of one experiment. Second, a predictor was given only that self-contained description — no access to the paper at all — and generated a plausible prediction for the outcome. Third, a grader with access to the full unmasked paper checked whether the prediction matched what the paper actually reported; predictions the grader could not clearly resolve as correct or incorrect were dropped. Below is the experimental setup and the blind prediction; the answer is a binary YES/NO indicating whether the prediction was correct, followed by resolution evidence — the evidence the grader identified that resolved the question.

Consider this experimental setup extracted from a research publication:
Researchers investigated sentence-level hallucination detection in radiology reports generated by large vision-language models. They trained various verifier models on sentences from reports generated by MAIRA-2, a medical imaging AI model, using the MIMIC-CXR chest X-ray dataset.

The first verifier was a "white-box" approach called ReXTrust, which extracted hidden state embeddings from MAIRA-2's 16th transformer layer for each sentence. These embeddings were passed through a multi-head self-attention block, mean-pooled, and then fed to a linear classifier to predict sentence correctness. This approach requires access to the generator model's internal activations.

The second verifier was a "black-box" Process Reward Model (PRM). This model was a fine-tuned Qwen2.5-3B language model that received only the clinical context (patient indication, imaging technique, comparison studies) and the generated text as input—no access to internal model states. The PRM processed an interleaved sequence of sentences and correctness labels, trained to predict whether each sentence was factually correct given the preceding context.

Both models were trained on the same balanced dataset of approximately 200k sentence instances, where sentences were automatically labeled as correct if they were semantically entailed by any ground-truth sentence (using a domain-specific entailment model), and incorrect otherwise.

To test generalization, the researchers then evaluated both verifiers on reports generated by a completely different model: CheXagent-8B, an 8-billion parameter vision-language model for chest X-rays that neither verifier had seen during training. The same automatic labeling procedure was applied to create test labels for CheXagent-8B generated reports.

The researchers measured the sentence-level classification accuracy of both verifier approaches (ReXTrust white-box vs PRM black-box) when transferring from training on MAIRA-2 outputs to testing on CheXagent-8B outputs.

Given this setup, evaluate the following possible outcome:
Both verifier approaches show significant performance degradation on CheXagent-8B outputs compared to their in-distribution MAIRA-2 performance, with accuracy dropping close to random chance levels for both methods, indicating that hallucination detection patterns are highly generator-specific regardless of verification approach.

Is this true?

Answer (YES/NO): NO